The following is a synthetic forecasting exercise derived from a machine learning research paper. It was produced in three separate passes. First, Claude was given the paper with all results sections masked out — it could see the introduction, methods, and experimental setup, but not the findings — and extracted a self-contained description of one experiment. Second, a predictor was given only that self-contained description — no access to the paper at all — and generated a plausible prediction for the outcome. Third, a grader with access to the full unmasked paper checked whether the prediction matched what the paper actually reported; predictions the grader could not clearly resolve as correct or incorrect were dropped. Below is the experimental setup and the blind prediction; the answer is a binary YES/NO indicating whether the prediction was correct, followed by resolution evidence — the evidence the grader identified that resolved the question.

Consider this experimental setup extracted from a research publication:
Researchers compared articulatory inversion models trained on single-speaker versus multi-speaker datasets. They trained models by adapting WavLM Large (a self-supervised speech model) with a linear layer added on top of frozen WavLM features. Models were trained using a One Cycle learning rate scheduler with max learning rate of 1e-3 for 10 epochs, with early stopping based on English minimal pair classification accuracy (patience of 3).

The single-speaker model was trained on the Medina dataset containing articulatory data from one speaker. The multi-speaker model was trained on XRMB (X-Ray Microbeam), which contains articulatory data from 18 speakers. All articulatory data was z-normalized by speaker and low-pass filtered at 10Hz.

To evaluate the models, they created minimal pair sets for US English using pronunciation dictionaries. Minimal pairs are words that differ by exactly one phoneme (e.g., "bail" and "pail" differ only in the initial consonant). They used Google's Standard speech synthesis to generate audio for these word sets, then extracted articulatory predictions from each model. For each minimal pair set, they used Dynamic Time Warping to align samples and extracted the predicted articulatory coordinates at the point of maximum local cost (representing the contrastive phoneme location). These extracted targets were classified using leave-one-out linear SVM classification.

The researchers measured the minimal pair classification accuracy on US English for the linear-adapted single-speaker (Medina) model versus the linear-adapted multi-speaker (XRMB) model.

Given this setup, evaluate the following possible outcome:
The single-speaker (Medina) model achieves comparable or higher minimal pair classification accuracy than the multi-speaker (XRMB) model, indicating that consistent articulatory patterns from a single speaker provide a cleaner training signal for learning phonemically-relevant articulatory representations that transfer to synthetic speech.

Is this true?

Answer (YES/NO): NO